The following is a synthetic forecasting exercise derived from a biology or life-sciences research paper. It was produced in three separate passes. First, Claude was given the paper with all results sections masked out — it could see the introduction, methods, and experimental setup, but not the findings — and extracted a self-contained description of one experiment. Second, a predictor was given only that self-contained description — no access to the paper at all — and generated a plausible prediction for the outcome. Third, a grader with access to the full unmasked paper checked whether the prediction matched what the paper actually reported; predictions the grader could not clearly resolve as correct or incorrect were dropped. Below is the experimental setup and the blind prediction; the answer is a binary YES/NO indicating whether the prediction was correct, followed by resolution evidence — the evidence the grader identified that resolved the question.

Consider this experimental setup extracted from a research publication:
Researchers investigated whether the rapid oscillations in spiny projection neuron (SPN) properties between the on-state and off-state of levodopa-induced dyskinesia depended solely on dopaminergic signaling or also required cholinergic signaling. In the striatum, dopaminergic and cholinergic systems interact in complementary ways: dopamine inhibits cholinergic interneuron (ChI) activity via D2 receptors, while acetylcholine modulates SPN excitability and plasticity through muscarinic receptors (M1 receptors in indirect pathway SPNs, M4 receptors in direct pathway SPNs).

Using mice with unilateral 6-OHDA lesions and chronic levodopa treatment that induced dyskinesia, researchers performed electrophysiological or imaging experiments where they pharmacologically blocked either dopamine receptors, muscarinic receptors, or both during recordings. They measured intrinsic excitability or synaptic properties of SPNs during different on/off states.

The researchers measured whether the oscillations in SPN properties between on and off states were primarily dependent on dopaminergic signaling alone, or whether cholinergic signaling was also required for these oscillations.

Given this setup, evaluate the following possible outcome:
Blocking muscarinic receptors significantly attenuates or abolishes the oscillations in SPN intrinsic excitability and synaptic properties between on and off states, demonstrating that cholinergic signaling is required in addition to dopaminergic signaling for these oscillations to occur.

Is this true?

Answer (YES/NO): NO